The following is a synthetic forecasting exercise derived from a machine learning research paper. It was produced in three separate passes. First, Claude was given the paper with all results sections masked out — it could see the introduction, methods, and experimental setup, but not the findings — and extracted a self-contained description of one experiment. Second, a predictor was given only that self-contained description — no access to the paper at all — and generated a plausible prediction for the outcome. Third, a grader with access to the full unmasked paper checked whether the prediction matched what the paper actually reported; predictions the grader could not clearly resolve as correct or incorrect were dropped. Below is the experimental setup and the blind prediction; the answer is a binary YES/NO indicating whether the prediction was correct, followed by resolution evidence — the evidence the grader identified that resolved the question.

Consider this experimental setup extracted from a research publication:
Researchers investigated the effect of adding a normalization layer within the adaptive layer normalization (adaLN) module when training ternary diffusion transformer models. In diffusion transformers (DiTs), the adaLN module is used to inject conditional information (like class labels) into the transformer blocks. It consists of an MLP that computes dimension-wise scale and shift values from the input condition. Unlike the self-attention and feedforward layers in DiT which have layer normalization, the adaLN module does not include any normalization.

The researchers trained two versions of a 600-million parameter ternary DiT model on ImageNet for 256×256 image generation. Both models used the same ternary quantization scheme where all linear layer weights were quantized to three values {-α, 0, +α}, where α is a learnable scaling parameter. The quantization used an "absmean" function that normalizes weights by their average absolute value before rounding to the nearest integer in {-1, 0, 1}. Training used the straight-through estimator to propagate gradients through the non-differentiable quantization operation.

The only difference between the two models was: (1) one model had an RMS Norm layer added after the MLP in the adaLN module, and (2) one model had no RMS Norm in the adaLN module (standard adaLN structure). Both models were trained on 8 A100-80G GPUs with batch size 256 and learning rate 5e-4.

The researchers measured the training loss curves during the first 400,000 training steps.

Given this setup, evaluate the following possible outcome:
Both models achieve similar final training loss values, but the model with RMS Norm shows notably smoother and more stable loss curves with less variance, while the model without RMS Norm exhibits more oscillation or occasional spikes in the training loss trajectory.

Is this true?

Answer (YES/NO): NO